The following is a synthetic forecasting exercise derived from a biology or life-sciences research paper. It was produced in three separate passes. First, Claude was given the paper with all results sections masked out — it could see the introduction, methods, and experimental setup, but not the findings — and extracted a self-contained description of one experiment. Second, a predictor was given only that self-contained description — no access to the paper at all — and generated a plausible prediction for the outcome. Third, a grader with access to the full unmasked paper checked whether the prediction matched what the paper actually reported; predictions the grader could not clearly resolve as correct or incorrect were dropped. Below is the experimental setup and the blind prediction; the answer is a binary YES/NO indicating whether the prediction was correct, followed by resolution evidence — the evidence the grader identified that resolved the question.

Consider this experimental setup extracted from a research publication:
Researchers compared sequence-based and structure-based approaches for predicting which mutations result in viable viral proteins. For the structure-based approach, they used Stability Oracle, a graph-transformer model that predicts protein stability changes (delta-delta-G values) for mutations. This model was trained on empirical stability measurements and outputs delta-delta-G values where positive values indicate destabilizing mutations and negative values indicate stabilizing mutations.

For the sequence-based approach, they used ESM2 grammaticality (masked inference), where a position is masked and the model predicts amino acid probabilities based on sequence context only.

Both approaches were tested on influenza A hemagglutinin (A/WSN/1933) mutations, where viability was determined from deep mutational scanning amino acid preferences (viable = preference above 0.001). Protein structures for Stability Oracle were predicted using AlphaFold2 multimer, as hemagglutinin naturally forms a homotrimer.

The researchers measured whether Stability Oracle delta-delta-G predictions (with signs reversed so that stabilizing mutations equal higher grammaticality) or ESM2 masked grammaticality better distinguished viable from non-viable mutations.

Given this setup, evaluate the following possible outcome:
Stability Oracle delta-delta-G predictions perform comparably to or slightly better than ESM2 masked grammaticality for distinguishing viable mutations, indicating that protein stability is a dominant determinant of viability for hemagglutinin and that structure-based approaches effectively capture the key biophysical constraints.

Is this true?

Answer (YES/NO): YES